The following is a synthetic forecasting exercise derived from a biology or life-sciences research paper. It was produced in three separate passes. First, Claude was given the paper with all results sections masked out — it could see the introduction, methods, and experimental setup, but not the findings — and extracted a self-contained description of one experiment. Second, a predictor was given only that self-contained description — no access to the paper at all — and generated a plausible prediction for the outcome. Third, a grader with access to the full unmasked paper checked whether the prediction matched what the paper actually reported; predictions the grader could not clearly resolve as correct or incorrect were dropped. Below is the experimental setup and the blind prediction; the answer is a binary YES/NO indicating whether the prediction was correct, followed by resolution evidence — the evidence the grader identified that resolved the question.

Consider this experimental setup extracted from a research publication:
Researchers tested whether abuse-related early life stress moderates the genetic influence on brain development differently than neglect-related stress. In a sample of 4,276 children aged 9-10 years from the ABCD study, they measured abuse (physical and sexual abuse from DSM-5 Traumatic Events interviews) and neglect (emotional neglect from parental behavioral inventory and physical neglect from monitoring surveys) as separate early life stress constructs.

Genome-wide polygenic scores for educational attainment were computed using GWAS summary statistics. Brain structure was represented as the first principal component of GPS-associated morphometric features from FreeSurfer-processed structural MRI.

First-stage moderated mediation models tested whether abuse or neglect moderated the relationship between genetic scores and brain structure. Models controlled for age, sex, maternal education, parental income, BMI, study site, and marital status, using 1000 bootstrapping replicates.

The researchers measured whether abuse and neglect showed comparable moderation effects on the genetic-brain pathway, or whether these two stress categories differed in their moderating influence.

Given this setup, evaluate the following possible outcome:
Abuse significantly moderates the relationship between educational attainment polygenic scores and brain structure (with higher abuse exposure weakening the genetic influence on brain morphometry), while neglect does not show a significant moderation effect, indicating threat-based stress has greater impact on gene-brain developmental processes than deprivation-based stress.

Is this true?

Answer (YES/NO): YES